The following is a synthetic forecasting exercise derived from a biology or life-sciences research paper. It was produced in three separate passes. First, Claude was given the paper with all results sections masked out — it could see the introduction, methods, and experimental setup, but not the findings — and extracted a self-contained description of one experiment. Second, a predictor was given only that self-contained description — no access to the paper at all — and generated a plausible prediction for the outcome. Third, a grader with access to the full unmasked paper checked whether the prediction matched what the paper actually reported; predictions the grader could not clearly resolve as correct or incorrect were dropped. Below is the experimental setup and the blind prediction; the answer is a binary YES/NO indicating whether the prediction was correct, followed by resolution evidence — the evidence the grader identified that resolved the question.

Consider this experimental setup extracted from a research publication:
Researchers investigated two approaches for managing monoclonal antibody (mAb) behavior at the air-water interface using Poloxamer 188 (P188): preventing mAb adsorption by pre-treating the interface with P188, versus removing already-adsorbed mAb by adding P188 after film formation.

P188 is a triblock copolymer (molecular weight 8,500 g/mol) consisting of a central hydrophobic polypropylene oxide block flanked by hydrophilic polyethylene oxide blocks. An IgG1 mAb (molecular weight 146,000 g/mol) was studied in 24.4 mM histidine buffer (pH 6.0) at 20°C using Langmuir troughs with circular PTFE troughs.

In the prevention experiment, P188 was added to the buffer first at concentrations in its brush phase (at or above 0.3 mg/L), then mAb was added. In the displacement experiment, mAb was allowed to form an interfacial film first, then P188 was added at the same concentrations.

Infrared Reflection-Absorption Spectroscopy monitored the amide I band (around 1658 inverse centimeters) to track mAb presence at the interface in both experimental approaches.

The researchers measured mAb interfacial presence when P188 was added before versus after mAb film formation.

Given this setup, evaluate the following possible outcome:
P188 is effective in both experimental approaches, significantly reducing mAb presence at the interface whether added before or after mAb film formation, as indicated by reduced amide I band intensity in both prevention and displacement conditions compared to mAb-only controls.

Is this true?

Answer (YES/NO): NO